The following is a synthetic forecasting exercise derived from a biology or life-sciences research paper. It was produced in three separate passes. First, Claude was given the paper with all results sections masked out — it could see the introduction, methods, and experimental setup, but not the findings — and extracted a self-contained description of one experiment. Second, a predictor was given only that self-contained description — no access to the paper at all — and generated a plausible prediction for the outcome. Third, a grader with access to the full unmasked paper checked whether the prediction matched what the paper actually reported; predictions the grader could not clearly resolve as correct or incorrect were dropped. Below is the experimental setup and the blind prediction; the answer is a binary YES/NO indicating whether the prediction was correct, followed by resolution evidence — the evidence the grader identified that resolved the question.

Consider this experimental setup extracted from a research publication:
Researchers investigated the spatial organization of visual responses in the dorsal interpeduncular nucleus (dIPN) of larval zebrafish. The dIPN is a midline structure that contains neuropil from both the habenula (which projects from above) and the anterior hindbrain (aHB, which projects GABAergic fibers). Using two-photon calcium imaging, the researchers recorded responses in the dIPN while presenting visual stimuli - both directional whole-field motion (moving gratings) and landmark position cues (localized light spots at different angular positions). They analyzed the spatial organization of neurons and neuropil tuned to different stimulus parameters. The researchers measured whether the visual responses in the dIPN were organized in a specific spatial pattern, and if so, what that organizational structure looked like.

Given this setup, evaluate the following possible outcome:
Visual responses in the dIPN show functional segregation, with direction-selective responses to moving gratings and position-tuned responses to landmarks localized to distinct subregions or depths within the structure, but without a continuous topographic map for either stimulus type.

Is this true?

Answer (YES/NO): NO